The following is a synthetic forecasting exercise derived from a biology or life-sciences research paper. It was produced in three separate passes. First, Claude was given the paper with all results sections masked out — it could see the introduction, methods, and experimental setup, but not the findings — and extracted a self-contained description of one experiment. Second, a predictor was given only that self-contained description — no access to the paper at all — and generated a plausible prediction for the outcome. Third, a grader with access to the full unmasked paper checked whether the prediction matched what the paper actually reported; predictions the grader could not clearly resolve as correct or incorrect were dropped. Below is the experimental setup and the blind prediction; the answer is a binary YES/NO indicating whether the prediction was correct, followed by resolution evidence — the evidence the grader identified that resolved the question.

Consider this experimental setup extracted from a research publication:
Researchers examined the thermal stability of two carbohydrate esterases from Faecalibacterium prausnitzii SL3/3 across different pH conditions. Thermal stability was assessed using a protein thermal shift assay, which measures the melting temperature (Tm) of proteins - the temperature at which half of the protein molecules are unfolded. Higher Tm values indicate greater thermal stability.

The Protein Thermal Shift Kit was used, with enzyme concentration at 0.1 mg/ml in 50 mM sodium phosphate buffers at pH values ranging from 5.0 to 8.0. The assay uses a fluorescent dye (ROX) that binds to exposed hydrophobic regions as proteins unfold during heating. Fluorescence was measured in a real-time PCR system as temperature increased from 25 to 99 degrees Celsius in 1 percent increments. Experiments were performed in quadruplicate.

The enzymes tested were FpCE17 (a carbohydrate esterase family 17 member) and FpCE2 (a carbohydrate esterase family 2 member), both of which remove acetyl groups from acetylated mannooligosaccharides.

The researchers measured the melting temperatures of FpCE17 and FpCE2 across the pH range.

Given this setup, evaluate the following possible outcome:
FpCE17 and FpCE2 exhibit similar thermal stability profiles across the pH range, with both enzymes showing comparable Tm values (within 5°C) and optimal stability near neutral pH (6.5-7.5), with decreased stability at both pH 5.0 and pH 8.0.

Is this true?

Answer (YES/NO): NO